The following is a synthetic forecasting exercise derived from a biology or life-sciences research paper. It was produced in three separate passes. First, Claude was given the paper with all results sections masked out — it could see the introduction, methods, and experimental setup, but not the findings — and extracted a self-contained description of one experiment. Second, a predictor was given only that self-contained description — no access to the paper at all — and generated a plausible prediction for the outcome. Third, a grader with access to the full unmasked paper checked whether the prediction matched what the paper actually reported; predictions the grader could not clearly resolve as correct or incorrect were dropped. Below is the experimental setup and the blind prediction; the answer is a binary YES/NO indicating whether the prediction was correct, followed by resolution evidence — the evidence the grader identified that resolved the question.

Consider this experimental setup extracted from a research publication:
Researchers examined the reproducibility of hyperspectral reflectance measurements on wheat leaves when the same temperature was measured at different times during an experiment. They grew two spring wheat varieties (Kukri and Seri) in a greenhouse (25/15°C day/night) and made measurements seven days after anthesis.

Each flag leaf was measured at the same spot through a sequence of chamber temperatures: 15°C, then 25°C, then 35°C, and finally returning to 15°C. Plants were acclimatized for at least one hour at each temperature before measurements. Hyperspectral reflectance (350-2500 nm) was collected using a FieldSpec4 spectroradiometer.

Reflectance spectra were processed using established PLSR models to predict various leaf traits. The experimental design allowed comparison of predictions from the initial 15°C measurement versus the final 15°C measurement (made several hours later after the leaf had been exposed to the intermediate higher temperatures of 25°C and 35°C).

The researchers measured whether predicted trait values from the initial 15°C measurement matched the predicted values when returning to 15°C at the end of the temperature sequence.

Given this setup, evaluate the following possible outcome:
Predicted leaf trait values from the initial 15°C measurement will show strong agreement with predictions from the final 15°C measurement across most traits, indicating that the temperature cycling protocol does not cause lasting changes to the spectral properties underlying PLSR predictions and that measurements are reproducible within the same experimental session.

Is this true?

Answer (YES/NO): YES